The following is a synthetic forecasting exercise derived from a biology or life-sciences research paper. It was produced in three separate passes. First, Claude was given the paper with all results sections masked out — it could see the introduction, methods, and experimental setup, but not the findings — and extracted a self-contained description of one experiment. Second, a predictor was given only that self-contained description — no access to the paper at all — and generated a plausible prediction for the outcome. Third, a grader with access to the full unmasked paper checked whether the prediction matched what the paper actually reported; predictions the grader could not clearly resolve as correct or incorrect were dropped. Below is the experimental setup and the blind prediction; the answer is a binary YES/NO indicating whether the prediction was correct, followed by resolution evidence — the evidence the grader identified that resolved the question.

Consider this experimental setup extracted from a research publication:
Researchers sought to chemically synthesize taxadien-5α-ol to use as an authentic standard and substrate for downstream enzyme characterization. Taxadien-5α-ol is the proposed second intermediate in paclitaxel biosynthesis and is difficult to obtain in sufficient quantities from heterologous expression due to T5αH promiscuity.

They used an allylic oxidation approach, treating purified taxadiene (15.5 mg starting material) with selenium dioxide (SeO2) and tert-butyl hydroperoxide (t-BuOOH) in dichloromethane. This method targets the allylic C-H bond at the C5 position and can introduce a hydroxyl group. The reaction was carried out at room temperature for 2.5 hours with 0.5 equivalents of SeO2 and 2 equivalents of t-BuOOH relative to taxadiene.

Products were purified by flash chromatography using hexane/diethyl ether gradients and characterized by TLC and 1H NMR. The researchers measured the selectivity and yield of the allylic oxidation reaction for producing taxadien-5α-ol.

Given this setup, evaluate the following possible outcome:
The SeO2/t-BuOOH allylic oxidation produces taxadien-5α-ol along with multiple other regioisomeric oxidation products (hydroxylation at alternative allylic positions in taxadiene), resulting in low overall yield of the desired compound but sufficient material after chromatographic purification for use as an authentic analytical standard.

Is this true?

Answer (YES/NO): NO